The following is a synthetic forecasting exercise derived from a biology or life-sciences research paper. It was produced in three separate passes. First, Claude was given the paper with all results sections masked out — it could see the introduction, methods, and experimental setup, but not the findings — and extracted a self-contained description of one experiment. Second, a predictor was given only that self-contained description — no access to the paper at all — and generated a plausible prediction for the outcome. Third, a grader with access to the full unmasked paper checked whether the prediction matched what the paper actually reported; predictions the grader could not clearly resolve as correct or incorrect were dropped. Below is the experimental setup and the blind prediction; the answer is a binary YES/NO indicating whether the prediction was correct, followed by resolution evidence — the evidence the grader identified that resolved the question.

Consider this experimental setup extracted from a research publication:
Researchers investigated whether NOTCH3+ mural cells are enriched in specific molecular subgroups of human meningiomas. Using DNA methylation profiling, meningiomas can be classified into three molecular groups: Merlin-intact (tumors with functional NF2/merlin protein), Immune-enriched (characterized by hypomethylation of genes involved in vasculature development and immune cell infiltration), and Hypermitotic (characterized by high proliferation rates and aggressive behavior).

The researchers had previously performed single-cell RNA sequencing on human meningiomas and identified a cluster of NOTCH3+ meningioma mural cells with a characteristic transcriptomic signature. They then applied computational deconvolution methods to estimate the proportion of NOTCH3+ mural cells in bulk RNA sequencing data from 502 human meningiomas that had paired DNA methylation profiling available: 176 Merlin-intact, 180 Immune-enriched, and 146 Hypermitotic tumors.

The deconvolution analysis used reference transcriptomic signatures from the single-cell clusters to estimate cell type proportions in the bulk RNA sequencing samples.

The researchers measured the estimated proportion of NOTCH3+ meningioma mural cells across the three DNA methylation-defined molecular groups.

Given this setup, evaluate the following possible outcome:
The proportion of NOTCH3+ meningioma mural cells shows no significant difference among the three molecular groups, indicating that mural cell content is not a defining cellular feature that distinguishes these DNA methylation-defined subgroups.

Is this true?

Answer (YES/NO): NO